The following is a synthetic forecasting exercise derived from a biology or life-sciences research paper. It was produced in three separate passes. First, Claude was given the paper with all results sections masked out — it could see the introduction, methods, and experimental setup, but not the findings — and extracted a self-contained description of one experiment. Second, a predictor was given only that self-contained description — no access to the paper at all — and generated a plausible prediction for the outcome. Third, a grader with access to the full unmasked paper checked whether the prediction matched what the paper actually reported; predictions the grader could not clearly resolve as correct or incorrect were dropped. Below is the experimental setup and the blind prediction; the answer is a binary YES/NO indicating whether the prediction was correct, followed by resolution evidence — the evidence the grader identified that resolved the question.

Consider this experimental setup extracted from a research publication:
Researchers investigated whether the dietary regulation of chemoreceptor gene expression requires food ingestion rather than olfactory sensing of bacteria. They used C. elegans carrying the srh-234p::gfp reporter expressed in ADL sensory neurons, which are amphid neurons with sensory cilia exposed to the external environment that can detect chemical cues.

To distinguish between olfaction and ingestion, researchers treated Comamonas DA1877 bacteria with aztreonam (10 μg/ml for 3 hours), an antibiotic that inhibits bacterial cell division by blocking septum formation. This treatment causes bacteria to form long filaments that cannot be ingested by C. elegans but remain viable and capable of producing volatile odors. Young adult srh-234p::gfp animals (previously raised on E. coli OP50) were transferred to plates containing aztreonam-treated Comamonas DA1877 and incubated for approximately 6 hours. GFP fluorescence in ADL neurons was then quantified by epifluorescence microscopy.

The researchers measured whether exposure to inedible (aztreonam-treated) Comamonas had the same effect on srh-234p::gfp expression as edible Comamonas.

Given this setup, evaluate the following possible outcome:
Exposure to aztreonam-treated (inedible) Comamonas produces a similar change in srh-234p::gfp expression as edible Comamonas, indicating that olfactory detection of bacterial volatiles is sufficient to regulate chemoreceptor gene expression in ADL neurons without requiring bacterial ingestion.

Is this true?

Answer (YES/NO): NO